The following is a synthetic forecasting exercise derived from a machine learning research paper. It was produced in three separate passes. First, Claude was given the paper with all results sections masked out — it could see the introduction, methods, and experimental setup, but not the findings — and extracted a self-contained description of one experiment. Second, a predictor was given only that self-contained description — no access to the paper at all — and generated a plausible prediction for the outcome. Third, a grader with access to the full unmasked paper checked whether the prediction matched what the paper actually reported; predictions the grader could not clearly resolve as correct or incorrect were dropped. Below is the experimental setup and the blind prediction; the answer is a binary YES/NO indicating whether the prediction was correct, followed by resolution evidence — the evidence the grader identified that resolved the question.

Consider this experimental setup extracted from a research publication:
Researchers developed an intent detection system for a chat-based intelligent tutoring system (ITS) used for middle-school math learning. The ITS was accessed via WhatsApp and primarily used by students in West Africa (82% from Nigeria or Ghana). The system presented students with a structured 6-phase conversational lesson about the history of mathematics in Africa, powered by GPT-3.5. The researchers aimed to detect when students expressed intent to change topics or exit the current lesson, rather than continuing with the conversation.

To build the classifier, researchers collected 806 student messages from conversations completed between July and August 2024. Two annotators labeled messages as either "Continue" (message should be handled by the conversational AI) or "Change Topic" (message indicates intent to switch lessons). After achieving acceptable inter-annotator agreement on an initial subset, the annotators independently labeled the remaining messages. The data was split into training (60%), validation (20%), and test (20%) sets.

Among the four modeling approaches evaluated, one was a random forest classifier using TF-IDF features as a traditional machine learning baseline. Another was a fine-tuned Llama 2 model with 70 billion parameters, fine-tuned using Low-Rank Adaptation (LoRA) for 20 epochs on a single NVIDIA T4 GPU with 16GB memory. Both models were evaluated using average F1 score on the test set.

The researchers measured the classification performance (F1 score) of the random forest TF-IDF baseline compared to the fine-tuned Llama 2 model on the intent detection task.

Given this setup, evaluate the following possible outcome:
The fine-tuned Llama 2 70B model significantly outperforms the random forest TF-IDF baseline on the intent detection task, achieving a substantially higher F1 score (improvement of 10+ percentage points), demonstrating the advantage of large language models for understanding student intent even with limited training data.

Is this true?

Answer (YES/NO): NO